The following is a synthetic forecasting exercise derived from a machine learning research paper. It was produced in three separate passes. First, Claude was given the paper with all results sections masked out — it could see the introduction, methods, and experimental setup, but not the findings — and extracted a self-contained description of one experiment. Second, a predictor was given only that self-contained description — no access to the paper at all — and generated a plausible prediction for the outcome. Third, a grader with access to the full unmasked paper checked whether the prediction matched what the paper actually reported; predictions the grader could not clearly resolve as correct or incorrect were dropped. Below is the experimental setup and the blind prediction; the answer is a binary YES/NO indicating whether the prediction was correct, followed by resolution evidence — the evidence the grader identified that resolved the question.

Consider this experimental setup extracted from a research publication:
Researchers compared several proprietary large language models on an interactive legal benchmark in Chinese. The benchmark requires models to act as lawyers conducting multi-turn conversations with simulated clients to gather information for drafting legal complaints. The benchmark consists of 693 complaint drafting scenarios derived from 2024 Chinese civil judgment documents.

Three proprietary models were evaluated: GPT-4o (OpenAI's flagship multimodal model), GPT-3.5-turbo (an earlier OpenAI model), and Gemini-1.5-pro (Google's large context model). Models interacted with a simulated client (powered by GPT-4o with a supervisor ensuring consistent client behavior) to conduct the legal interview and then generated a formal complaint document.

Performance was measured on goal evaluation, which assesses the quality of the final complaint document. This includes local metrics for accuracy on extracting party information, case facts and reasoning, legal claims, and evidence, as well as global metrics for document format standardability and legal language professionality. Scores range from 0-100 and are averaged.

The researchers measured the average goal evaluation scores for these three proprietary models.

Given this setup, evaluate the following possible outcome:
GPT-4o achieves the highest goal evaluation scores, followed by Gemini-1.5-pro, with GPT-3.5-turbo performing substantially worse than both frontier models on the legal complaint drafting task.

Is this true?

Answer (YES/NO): NO